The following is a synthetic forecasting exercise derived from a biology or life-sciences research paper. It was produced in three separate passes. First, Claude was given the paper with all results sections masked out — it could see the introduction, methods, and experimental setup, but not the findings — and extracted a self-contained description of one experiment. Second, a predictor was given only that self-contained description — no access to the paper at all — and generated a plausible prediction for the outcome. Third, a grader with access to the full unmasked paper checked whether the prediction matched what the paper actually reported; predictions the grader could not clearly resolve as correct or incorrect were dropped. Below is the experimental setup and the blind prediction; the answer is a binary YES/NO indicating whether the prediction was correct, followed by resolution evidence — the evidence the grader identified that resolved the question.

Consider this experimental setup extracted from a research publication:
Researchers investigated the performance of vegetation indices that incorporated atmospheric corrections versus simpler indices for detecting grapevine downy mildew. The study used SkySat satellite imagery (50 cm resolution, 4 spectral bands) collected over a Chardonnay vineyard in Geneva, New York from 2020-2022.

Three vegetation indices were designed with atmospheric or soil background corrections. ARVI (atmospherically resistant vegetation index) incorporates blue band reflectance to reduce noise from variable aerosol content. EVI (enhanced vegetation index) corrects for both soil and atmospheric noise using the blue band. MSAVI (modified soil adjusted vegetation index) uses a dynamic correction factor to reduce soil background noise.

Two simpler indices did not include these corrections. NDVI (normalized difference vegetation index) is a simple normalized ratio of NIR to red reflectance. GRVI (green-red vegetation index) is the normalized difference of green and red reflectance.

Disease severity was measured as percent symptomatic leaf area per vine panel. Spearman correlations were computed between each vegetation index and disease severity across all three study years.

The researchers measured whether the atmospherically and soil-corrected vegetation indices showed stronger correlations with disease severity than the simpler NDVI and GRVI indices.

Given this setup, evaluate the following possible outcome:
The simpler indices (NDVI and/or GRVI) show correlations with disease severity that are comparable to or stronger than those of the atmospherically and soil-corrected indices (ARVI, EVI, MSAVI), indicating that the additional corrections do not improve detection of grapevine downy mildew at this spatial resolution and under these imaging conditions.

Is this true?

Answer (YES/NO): NO